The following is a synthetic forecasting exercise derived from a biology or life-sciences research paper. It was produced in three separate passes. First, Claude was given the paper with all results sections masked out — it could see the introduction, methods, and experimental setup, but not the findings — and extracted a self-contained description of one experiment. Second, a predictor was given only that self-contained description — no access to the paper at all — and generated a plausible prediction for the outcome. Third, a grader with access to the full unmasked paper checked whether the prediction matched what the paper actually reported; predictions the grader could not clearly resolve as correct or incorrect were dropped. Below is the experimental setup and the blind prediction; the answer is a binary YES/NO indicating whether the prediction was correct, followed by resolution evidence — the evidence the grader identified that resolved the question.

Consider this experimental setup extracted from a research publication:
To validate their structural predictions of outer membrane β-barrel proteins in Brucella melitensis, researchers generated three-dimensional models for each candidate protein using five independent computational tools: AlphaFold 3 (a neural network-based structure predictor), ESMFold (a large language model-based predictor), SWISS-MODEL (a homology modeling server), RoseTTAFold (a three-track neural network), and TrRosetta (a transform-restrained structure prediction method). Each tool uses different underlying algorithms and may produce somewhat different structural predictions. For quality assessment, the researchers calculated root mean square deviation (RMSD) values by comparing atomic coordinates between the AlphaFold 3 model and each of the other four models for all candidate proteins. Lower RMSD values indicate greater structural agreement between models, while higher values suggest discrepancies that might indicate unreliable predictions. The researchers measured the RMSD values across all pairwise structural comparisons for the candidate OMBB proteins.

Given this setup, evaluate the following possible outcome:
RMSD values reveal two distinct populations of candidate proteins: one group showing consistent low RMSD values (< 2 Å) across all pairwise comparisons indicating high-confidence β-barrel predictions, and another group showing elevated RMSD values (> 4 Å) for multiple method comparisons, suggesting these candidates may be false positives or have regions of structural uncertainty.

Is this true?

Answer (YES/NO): NO